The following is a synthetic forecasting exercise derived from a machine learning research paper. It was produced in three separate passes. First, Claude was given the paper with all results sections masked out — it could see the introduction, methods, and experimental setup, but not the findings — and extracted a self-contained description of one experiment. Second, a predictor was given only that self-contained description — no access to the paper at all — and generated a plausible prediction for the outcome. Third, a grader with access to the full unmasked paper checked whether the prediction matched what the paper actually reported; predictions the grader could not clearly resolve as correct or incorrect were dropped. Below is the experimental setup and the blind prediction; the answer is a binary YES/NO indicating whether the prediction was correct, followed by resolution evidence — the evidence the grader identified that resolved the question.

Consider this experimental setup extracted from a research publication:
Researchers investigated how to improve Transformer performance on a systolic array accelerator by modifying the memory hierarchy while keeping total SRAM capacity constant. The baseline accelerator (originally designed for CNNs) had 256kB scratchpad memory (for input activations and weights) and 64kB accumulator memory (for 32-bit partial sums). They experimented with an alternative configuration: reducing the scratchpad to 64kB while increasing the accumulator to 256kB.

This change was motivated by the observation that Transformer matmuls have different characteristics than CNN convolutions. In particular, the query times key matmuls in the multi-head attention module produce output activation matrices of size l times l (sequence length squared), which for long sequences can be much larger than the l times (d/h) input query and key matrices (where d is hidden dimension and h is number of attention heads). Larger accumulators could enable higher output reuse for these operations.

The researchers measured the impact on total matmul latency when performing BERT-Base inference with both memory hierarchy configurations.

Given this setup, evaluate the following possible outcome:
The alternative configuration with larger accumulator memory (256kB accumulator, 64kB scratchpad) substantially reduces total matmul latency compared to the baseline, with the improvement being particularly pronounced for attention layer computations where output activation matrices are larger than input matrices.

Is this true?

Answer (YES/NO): YES